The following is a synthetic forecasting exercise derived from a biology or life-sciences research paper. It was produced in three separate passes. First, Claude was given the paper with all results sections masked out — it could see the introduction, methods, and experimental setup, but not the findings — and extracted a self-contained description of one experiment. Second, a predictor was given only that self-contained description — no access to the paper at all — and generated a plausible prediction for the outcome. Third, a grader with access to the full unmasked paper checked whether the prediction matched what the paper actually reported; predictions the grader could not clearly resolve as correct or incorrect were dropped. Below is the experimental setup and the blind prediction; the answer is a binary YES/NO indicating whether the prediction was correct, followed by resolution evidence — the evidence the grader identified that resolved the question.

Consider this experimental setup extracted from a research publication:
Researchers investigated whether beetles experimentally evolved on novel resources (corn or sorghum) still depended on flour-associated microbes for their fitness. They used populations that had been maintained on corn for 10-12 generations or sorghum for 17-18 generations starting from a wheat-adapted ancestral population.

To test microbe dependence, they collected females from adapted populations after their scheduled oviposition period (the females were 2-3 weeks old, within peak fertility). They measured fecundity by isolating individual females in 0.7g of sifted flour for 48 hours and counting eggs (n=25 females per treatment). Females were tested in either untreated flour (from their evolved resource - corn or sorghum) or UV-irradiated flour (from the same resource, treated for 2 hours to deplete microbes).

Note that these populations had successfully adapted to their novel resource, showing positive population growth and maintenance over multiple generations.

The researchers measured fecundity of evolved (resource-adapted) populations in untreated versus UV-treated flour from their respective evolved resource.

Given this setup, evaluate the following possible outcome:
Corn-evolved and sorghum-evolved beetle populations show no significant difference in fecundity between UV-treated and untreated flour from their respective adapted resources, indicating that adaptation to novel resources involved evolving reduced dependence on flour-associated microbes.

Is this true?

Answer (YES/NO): NO